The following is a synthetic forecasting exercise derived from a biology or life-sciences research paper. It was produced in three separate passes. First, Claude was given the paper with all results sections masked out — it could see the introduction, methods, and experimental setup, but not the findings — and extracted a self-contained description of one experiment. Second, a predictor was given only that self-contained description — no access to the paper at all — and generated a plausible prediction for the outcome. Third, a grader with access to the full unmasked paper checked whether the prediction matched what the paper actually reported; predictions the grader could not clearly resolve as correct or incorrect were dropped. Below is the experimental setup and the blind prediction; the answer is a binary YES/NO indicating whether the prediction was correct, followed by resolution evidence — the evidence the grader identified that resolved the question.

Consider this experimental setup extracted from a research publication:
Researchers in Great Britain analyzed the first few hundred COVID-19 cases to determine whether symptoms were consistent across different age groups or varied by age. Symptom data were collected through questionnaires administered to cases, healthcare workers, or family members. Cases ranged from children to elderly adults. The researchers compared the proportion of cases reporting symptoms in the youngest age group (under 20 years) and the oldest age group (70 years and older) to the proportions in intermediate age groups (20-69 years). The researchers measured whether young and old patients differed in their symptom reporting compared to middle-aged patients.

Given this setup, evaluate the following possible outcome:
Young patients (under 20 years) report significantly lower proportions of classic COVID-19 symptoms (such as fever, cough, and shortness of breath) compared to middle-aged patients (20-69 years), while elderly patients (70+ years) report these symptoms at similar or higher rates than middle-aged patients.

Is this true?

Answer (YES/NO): NO